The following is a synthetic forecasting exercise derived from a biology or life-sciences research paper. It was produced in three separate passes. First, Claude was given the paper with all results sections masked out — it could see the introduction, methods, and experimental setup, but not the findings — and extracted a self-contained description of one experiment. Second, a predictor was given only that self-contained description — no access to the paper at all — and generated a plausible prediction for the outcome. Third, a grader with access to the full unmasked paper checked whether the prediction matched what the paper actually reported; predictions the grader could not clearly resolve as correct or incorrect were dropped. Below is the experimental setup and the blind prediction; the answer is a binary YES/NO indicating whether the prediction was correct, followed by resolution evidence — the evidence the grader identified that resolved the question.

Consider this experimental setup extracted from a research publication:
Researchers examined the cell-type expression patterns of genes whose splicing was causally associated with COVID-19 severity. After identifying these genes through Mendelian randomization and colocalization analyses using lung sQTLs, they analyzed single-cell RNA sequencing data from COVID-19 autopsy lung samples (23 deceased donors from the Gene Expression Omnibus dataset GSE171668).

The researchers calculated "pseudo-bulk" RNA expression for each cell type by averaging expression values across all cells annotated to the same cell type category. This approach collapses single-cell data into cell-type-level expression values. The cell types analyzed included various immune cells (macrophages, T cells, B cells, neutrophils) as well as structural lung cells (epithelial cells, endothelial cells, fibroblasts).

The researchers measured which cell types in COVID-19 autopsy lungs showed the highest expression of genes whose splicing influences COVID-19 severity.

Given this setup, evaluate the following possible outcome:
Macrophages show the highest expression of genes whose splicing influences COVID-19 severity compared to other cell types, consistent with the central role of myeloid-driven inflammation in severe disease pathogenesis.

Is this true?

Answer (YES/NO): NO